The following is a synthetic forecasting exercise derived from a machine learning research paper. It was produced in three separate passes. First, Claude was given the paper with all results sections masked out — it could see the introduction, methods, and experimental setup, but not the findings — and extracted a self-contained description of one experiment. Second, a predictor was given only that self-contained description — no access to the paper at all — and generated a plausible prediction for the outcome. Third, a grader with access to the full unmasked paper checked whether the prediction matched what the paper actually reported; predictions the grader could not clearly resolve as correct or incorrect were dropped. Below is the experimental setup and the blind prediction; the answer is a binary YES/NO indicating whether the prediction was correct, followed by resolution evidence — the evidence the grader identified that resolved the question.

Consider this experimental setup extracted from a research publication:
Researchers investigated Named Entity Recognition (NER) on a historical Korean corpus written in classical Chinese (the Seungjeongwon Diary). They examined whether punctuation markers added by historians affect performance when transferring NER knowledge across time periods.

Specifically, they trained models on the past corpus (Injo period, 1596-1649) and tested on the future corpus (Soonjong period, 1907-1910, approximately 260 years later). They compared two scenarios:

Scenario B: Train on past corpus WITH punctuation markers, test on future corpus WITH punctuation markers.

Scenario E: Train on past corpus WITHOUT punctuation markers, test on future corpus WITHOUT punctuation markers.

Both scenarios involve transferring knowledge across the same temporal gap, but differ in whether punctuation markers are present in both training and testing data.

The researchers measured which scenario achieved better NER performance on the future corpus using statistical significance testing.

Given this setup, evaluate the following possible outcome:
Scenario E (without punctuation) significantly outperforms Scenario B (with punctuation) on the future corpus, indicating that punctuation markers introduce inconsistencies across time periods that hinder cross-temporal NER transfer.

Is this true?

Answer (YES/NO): NO